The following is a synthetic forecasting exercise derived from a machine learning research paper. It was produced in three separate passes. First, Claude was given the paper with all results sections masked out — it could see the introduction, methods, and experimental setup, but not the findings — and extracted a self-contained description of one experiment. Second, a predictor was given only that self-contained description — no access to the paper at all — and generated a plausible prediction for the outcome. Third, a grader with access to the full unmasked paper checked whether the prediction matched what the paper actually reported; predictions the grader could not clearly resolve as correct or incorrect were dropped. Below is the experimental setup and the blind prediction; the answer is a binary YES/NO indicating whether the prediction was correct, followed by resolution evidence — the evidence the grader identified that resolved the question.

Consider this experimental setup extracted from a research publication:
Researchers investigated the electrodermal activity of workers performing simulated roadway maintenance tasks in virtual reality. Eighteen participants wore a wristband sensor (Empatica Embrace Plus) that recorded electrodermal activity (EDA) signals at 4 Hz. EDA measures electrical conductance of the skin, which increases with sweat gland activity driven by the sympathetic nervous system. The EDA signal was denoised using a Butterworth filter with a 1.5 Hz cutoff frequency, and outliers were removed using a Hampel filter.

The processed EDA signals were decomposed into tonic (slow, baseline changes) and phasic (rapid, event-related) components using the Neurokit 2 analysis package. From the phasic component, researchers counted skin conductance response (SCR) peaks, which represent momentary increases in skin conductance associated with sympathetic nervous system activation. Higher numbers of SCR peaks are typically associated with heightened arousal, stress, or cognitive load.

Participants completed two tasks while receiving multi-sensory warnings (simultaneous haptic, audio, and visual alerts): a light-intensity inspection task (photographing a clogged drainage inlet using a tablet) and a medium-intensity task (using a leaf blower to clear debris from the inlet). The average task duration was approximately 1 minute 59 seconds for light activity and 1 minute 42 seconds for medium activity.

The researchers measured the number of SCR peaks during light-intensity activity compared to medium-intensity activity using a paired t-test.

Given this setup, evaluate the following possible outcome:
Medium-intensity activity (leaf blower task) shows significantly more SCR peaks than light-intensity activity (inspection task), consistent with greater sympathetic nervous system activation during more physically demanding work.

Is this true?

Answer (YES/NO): NO